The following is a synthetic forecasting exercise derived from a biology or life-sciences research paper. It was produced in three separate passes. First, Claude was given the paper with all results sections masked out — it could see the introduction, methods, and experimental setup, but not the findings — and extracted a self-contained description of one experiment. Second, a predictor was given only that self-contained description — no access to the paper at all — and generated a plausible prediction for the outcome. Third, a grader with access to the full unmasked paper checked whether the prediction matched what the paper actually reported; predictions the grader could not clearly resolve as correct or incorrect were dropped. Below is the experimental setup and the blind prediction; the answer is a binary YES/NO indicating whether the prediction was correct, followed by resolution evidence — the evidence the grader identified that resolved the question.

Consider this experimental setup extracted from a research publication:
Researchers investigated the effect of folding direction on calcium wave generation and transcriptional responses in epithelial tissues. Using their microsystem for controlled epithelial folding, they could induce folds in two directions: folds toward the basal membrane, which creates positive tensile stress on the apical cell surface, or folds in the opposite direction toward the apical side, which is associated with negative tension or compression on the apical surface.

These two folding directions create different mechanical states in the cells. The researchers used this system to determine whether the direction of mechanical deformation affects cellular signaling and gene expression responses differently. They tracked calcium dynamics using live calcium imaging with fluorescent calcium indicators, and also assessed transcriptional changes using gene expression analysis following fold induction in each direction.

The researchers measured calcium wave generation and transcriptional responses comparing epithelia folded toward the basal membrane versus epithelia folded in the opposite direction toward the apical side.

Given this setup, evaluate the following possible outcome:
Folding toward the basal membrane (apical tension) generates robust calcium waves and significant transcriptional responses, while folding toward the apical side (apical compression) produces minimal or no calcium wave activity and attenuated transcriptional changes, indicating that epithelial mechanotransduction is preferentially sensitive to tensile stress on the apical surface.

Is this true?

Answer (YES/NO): NO